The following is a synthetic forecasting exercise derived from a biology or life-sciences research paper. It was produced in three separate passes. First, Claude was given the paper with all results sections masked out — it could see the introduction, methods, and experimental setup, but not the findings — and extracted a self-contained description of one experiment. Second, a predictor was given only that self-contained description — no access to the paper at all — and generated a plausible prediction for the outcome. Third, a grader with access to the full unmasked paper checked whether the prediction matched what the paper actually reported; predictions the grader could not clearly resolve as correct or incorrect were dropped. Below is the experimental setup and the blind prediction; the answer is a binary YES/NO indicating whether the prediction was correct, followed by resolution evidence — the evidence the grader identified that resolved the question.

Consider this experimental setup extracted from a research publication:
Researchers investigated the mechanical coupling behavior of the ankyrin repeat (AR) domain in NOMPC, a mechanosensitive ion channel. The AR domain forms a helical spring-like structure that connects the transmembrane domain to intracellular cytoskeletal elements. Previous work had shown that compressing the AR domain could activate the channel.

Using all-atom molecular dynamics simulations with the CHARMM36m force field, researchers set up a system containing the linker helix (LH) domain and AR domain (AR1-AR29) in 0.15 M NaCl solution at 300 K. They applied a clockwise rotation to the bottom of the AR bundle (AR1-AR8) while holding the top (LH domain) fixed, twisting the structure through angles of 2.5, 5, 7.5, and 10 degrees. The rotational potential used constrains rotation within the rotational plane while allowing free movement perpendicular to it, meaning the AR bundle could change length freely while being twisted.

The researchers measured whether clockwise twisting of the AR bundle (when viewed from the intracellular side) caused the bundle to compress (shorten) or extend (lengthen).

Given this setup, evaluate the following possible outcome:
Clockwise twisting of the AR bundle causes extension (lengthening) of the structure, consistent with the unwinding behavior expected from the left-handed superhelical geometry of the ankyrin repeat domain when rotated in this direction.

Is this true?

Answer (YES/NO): NO